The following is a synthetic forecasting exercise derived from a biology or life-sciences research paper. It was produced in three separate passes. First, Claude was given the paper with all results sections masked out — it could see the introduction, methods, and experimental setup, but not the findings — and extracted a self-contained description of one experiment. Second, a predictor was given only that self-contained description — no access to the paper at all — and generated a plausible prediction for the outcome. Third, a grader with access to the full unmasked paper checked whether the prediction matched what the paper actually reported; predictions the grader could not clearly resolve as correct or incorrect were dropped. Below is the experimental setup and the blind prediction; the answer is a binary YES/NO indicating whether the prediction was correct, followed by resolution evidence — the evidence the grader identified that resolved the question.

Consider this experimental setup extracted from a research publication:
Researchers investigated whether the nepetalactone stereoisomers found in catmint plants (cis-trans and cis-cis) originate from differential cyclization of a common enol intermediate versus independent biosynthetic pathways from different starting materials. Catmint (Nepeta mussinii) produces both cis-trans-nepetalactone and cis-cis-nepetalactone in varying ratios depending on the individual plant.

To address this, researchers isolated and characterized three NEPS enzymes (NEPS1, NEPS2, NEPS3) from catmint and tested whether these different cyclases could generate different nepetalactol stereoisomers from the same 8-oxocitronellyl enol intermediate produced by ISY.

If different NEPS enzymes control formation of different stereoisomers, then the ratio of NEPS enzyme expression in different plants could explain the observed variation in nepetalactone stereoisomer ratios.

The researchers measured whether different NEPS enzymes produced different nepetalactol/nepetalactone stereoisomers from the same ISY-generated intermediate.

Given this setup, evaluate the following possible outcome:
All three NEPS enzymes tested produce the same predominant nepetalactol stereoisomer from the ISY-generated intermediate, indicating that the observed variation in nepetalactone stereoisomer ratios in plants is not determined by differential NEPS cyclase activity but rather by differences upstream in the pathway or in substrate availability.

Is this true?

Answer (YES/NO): NO